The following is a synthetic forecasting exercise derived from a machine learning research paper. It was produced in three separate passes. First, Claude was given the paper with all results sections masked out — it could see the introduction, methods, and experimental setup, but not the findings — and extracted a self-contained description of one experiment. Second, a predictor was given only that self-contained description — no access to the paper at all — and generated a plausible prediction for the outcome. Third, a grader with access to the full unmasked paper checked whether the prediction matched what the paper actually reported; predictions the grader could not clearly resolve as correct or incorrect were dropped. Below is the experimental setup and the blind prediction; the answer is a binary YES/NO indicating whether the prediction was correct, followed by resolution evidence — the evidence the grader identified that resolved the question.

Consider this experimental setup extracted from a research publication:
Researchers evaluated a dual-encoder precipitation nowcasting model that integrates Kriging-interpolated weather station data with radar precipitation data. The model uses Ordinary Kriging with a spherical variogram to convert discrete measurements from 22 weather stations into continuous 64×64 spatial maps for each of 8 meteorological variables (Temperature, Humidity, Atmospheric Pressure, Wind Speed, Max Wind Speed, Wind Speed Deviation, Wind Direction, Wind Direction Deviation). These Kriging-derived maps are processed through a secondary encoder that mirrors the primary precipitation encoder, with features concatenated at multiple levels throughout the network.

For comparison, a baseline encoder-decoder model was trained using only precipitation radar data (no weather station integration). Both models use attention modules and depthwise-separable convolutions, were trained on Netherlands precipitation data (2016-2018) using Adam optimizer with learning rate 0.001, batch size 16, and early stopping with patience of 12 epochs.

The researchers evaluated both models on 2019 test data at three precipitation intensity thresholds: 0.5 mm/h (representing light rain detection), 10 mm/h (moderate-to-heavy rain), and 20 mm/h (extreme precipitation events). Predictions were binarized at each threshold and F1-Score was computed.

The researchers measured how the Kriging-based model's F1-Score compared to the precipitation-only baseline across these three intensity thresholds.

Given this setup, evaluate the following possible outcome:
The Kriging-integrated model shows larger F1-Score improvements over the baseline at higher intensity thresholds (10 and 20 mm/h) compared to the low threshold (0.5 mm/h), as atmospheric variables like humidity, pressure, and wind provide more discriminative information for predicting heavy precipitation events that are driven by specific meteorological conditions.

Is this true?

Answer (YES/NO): NO